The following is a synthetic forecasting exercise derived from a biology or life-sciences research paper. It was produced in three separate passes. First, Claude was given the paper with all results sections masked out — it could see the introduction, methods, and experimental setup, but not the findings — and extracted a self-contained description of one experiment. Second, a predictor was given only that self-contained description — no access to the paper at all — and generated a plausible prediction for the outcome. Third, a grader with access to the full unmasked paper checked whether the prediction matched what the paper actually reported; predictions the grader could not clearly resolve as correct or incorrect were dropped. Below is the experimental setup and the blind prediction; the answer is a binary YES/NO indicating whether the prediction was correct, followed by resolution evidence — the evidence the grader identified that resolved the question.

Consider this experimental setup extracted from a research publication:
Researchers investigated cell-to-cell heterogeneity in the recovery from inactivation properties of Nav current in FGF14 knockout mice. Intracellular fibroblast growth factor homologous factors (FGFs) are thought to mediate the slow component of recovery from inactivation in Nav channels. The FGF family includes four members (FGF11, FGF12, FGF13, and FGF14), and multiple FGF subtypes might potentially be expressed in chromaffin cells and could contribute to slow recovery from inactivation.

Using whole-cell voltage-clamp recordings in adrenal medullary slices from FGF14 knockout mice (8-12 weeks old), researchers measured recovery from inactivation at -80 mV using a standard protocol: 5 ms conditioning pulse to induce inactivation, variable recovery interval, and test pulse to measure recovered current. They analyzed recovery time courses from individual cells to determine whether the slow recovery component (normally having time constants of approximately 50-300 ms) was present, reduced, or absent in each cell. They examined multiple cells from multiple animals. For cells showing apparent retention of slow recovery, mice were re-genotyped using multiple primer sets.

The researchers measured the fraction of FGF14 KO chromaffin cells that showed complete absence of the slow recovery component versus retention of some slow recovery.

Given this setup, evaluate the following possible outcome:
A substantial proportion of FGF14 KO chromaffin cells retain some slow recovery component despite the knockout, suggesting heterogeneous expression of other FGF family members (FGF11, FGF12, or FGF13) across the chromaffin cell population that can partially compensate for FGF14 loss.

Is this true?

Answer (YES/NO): NO